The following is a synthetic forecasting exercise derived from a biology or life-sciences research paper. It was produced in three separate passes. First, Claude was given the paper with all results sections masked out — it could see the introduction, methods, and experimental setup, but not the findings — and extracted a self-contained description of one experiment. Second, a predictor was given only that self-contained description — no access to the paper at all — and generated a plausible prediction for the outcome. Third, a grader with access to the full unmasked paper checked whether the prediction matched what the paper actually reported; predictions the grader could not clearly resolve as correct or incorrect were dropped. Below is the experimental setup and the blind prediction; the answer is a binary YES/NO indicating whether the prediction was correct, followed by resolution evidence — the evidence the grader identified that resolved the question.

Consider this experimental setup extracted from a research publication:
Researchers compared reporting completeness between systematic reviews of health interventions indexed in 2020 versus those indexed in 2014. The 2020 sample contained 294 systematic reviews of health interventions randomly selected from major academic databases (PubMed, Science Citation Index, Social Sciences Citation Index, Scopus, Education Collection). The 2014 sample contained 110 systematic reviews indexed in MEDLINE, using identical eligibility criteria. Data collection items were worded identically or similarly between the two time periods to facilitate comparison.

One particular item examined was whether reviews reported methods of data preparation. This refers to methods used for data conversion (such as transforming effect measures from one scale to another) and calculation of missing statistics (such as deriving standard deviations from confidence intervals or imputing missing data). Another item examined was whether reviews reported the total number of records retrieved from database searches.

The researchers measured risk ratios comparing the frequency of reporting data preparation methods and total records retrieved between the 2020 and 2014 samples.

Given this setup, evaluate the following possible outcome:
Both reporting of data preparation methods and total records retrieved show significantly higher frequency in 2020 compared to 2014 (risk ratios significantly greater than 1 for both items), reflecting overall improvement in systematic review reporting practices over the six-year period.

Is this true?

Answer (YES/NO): YES